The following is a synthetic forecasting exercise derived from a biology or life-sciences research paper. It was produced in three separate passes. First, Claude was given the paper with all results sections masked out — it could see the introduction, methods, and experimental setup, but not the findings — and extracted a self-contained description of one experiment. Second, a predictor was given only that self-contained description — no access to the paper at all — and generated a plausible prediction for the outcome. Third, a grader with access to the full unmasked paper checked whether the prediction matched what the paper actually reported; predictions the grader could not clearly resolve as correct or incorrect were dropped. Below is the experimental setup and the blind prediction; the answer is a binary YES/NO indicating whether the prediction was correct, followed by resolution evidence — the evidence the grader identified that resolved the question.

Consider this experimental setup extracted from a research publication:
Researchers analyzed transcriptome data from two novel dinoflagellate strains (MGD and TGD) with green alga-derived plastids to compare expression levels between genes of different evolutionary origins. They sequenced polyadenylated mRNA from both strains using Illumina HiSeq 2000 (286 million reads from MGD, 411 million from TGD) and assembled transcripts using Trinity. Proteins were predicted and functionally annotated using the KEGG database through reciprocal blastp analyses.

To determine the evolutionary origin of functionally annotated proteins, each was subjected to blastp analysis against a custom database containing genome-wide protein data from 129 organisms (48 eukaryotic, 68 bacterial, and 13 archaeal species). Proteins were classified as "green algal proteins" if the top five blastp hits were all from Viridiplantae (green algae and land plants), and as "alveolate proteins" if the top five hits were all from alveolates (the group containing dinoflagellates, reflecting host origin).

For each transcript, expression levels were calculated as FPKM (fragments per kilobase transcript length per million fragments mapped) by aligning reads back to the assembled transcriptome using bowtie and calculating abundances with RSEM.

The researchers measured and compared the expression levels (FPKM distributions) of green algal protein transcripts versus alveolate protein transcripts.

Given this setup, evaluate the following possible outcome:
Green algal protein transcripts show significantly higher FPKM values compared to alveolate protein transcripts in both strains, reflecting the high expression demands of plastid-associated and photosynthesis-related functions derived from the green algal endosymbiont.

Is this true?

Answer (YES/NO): NO